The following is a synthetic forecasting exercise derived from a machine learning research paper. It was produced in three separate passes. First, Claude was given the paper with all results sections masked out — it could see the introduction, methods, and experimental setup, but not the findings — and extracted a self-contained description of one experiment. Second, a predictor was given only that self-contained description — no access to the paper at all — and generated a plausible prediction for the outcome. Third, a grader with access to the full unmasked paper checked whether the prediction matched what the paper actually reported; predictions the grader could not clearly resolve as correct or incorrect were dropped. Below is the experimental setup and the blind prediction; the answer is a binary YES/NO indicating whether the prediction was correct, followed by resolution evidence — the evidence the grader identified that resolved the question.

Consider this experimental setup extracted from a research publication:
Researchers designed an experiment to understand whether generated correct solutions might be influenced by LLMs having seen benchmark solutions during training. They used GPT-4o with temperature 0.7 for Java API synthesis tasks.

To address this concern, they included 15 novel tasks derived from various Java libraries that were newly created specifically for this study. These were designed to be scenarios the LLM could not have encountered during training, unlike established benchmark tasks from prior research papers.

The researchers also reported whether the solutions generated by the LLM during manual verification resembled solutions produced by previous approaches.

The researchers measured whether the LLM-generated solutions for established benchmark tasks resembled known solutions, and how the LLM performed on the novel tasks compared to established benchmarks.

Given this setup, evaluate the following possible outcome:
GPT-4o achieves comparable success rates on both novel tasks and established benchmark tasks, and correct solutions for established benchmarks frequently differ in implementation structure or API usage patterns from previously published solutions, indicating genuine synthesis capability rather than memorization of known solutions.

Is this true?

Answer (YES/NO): YES